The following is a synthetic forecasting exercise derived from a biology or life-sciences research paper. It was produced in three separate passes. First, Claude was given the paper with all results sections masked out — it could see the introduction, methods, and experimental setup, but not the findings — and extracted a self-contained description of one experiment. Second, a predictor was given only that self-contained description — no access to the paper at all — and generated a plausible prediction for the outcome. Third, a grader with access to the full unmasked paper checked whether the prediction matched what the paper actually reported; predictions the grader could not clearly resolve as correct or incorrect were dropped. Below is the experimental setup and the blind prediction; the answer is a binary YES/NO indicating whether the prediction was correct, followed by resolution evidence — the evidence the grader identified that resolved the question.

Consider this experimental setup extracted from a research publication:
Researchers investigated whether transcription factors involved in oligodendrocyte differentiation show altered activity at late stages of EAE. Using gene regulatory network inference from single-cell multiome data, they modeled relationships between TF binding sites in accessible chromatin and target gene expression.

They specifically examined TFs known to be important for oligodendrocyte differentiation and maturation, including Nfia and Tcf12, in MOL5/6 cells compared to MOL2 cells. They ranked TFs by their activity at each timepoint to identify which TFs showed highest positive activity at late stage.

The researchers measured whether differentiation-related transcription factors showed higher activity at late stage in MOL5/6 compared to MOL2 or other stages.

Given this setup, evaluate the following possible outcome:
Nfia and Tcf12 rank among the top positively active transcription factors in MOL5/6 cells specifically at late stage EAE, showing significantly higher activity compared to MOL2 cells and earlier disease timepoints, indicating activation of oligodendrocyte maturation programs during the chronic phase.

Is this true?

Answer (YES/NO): YES